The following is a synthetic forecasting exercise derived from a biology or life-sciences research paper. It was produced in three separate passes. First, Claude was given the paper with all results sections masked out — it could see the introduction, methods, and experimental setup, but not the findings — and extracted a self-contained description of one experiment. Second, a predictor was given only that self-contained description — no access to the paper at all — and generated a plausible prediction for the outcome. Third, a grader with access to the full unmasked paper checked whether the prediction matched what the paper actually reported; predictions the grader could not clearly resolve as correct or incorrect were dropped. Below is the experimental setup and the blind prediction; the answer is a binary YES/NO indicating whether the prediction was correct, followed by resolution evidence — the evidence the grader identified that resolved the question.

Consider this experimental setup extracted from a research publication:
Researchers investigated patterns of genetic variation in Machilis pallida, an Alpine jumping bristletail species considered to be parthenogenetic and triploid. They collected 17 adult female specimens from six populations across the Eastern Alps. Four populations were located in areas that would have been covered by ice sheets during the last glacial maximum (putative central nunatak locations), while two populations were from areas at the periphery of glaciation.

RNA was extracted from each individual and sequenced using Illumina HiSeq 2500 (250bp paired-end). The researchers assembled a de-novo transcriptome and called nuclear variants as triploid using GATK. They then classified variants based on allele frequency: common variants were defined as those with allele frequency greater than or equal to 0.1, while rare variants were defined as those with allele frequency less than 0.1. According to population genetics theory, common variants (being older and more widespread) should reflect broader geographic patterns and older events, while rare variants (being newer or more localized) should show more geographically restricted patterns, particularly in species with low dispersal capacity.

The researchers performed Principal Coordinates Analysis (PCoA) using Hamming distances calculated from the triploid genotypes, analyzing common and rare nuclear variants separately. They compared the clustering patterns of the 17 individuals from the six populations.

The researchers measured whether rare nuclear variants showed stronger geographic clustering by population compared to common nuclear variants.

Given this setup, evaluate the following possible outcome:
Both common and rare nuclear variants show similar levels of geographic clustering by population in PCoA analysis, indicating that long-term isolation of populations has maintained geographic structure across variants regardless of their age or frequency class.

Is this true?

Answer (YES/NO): NO